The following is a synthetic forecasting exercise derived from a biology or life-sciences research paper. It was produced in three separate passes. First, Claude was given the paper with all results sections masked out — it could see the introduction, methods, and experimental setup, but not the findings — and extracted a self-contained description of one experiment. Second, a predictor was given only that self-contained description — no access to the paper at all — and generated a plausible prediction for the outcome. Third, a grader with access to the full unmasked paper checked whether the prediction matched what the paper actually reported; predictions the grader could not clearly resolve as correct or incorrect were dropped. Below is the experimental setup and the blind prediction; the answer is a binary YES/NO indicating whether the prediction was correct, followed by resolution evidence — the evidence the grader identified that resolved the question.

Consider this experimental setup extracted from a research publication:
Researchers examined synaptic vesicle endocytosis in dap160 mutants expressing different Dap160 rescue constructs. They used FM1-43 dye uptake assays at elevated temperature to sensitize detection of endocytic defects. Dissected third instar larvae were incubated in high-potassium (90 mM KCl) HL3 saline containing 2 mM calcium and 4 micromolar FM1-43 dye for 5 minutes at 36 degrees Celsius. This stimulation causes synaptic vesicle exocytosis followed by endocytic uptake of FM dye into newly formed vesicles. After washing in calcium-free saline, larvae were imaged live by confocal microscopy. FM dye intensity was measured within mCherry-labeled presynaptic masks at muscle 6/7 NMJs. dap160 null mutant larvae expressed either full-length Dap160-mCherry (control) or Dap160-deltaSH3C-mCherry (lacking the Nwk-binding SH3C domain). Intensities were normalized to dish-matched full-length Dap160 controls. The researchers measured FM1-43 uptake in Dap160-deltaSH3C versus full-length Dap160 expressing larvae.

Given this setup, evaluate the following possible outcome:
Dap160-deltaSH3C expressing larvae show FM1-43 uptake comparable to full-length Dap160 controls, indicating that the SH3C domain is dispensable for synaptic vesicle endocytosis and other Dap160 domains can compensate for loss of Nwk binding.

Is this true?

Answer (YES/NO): NO